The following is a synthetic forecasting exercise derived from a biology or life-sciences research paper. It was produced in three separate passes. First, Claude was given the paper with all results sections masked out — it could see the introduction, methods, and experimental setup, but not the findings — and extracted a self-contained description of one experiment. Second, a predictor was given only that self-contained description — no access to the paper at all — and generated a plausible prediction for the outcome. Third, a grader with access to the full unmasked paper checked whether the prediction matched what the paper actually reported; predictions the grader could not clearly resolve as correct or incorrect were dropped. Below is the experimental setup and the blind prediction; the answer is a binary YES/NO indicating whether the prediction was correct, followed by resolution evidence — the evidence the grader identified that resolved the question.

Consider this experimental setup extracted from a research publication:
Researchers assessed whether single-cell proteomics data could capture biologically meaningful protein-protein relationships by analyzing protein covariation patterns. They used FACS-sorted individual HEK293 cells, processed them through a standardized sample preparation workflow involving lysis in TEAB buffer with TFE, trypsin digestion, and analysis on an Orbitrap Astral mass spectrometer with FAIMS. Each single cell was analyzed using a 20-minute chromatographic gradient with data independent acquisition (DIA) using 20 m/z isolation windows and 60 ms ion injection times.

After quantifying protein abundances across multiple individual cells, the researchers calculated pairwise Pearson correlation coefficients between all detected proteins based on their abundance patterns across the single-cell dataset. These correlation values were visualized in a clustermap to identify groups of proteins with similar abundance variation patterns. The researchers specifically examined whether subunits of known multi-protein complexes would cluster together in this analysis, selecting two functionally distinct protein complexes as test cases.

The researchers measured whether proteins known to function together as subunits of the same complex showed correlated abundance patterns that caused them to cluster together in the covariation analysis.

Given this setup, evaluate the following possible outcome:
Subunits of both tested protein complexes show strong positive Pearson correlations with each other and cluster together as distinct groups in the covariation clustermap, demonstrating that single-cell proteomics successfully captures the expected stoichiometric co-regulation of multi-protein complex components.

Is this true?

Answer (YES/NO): YES